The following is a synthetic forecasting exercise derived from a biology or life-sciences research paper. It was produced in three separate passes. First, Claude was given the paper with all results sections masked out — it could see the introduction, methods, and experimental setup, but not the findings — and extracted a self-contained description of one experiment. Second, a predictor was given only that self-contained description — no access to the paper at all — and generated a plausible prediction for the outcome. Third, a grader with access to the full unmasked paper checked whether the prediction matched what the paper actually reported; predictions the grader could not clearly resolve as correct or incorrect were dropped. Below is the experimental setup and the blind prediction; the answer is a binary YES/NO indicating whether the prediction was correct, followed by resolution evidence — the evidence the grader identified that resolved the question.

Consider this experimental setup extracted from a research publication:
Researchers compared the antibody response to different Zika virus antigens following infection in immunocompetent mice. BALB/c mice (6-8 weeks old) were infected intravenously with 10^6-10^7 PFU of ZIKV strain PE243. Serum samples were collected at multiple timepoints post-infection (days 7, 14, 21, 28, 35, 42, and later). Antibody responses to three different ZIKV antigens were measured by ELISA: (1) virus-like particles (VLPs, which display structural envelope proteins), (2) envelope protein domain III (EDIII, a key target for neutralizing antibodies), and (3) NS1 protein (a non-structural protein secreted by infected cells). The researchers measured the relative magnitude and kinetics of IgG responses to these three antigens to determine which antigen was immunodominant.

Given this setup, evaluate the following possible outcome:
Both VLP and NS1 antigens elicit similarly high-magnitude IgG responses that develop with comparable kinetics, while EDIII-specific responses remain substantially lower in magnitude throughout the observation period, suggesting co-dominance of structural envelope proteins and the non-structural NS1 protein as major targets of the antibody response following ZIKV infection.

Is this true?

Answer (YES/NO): NO